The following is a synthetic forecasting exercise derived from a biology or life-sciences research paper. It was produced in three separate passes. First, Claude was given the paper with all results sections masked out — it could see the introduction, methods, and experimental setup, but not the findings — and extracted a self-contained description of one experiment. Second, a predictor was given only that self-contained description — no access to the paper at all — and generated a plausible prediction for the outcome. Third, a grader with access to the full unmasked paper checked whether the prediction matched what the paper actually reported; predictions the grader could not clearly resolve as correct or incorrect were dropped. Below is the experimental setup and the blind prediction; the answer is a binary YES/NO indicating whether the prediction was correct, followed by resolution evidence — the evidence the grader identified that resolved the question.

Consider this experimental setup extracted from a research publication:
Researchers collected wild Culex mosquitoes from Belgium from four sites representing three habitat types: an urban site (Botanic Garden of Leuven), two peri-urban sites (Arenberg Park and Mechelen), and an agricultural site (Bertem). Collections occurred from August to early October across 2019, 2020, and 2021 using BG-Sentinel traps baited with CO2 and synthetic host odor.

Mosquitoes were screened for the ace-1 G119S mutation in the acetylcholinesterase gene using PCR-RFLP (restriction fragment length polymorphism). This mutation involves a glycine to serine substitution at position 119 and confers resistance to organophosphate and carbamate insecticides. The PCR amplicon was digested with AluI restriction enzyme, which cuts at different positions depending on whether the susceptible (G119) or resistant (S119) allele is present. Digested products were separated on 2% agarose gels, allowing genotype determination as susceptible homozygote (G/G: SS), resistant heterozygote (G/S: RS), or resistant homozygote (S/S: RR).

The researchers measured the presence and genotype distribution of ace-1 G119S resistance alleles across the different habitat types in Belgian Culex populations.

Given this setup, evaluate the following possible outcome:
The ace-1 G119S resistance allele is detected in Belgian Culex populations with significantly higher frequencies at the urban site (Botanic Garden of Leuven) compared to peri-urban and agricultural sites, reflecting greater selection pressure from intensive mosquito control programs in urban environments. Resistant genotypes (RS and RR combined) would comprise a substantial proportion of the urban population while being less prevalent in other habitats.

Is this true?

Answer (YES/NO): NO